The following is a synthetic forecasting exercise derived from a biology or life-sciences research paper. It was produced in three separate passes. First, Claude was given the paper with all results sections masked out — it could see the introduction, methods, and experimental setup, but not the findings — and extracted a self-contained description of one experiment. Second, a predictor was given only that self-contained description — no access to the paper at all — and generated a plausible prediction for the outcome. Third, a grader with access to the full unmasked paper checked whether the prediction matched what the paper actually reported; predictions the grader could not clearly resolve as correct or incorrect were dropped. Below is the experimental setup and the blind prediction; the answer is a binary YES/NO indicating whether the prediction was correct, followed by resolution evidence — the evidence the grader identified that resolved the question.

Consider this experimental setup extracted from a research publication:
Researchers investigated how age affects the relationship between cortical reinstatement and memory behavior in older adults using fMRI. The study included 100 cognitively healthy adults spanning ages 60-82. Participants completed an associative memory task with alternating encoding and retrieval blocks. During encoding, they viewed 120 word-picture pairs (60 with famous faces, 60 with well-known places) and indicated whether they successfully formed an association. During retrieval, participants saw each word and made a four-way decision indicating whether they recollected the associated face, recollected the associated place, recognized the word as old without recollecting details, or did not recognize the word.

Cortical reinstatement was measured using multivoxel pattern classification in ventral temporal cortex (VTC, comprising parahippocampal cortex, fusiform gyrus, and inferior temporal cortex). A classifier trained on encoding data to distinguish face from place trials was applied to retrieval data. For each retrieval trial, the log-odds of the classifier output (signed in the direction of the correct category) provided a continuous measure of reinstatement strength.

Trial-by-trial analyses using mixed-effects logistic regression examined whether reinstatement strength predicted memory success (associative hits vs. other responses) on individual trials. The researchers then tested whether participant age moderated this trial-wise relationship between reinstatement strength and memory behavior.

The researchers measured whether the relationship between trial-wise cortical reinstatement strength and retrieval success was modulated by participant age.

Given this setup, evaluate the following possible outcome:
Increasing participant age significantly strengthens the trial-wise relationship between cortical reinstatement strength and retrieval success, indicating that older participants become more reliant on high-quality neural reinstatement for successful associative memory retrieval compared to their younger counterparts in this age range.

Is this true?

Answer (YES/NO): NO